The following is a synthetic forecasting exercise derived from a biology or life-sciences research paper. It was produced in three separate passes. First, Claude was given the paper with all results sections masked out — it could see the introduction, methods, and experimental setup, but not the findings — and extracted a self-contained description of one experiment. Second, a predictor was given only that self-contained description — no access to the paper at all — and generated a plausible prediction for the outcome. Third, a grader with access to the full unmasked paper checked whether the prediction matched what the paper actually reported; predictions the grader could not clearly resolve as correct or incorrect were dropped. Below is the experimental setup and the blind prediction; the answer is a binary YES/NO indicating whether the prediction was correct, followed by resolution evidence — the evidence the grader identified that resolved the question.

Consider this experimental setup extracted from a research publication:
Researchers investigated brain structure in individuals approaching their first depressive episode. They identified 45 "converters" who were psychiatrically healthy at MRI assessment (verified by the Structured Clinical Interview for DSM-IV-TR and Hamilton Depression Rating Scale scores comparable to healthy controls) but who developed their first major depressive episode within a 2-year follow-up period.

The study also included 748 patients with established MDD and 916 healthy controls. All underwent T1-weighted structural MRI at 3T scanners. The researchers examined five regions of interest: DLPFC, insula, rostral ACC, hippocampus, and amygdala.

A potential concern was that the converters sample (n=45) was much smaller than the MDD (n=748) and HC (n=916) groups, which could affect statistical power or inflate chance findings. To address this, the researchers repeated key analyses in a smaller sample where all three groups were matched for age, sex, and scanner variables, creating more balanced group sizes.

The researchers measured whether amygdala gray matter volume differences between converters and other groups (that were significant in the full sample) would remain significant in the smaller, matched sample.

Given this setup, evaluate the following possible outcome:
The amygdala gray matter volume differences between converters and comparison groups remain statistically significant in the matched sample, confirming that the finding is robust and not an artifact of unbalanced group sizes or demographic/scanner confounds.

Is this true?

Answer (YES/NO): YES